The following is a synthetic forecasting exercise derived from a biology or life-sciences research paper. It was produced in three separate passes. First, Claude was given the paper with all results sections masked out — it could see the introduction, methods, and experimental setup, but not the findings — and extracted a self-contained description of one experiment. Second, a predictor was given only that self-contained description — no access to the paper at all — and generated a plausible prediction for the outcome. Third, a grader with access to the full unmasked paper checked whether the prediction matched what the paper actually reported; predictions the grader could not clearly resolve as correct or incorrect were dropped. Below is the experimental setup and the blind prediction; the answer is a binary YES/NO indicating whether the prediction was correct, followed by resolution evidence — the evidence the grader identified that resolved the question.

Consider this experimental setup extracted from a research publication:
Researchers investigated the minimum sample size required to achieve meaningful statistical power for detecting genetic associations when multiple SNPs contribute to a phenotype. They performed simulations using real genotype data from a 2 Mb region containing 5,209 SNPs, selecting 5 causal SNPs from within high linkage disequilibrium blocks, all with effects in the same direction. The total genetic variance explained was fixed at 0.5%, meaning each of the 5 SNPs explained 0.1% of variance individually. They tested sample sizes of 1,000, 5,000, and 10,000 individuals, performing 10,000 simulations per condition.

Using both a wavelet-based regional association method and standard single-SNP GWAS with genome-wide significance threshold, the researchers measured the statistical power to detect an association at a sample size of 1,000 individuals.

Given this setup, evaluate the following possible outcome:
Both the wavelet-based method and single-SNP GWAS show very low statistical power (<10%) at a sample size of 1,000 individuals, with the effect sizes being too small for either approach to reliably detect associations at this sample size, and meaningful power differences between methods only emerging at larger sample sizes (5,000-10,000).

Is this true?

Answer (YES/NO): NO